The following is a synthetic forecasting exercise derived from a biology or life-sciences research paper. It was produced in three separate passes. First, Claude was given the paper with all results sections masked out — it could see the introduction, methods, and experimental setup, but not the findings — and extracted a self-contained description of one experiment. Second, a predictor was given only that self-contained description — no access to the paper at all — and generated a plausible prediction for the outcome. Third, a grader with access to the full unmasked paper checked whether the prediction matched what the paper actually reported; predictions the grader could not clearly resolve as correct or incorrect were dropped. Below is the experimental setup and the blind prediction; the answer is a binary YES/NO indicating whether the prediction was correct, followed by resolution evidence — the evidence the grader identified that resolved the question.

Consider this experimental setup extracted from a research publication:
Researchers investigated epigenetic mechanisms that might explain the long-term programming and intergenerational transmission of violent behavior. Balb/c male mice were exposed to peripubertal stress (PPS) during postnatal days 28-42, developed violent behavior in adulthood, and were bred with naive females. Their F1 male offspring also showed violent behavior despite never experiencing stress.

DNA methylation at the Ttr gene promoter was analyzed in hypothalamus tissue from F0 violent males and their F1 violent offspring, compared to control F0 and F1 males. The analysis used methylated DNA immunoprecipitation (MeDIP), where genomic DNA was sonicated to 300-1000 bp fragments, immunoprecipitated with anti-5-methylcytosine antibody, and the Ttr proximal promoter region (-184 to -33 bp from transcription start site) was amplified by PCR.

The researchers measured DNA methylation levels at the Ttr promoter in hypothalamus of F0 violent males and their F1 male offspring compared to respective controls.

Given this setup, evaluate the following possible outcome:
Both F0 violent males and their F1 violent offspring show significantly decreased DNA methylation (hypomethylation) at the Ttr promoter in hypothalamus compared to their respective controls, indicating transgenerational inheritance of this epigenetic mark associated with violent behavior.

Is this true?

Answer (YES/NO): NO